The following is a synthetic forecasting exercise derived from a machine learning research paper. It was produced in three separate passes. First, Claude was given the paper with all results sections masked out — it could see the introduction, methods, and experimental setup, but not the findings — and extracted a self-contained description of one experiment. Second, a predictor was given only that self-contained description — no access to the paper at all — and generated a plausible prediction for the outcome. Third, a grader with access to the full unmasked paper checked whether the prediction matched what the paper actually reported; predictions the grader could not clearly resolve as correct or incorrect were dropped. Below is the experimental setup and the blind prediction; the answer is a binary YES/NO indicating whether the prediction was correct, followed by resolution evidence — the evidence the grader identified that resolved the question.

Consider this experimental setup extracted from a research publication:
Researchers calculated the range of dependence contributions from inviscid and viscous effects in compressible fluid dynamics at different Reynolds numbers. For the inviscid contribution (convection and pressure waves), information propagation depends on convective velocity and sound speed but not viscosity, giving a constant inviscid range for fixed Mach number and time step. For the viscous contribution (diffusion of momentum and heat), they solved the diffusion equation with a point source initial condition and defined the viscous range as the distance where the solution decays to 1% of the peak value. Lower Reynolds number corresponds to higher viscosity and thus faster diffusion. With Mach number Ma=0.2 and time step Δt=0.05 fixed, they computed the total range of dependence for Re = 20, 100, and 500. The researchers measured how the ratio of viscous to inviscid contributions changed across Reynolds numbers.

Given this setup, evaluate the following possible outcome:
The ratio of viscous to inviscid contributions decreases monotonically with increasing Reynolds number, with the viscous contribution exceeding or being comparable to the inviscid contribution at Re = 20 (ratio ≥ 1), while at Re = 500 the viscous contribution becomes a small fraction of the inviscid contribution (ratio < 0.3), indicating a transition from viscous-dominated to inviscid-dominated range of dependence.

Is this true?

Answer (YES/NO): NO